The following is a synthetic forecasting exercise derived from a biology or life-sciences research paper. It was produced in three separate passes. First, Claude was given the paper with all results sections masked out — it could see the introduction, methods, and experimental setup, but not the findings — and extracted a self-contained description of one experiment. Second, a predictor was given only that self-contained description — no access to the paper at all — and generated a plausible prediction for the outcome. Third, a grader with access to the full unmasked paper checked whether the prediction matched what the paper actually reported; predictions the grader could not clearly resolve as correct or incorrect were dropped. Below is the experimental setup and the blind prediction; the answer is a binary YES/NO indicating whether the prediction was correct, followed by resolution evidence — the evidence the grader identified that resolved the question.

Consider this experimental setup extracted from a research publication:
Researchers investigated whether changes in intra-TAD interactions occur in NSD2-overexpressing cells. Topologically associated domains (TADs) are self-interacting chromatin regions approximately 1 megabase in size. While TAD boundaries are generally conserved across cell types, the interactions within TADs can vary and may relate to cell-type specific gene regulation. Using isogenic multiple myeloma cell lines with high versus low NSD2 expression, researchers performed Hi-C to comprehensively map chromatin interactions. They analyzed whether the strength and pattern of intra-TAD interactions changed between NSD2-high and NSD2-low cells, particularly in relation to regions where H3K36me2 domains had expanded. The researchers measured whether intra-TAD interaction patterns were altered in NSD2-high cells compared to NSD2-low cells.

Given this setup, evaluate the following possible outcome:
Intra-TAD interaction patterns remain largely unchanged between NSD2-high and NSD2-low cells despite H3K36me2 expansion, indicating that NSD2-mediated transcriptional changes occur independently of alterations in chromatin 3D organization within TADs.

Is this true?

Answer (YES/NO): NO